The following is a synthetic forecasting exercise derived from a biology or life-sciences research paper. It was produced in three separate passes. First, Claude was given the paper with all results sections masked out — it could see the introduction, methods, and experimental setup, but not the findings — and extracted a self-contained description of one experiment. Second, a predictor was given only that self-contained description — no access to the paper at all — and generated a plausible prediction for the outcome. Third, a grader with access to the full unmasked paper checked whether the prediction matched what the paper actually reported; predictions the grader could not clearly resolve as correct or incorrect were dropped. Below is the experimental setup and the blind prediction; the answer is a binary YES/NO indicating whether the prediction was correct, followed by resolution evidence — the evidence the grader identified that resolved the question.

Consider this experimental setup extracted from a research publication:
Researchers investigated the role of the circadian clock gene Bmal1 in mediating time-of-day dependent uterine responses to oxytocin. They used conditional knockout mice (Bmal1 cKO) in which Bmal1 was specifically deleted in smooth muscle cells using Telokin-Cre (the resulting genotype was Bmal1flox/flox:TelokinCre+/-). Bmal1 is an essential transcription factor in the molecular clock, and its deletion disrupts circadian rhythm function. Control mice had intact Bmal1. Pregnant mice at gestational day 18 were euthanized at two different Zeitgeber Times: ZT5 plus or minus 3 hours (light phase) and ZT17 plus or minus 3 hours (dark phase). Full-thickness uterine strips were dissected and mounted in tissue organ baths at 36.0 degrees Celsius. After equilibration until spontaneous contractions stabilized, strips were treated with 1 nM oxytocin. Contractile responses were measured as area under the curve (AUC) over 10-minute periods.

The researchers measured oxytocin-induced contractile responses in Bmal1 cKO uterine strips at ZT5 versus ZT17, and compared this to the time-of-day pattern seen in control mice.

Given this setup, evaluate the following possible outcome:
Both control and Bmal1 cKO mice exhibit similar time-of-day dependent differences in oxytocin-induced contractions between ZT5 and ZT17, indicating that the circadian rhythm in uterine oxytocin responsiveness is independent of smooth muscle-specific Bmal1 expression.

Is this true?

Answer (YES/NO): NO